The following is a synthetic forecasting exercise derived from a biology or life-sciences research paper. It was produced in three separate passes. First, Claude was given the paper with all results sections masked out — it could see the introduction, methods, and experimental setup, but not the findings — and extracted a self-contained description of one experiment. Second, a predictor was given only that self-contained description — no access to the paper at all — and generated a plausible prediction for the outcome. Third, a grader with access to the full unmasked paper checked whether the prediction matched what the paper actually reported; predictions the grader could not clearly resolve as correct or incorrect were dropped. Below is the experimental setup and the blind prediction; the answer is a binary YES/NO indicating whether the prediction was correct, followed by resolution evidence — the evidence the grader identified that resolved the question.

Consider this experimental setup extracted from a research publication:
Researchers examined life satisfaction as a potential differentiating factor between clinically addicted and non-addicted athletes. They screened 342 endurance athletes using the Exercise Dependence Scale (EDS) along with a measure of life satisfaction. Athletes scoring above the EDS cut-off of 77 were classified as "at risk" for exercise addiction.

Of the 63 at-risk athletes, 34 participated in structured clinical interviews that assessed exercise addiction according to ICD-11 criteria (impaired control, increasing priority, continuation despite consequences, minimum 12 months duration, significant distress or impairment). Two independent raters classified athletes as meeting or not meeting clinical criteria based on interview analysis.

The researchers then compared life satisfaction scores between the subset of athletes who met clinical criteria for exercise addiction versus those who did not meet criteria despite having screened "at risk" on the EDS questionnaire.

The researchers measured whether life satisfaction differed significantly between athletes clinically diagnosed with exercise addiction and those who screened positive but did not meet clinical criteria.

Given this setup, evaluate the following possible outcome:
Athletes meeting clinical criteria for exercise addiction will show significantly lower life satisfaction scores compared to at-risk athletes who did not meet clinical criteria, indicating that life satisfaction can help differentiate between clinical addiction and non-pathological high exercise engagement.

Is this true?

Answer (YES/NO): YES